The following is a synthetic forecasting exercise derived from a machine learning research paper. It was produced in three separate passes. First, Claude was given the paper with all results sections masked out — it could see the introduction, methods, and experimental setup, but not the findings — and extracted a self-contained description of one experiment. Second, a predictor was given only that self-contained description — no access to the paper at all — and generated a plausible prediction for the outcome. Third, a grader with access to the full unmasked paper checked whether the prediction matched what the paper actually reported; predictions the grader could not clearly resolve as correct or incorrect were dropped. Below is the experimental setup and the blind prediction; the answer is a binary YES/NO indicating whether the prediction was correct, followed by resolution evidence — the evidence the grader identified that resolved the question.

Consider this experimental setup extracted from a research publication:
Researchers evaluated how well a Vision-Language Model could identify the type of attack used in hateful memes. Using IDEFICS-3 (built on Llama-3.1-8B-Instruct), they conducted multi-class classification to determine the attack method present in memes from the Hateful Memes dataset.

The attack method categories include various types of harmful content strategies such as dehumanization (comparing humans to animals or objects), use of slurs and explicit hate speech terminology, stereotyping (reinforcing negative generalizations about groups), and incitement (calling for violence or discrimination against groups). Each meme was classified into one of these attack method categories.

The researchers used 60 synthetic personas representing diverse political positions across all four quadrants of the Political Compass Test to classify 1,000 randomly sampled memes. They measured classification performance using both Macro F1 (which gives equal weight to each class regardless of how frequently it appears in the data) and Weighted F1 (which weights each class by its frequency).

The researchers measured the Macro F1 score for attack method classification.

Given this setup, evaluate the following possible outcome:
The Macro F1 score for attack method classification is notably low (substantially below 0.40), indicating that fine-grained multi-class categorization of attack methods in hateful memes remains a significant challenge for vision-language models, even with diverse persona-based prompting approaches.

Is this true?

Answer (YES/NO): YES